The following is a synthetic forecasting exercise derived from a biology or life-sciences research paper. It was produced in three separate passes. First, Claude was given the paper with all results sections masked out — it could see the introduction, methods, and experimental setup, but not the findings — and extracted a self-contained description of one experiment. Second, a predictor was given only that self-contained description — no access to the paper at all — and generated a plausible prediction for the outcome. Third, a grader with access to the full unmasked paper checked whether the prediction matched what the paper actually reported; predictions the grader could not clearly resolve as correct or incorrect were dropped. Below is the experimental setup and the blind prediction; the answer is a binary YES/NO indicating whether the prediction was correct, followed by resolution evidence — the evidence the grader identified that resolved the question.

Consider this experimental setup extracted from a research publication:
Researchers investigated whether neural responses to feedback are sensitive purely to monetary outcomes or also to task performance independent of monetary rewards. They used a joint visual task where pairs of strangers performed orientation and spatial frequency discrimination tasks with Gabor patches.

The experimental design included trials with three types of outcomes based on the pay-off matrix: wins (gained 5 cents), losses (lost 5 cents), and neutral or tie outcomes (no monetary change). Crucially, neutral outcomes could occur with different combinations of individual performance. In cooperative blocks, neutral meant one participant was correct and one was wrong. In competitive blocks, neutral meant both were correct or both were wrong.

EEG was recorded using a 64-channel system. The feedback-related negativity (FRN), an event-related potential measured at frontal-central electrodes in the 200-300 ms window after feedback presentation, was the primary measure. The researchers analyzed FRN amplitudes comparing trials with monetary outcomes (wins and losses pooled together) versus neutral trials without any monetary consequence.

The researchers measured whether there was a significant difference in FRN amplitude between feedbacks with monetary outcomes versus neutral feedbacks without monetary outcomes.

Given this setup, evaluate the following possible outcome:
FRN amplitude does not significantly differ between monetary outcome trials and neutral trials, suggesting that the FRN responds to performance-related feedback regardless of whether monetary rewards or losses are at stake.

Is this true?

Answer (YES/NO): NO